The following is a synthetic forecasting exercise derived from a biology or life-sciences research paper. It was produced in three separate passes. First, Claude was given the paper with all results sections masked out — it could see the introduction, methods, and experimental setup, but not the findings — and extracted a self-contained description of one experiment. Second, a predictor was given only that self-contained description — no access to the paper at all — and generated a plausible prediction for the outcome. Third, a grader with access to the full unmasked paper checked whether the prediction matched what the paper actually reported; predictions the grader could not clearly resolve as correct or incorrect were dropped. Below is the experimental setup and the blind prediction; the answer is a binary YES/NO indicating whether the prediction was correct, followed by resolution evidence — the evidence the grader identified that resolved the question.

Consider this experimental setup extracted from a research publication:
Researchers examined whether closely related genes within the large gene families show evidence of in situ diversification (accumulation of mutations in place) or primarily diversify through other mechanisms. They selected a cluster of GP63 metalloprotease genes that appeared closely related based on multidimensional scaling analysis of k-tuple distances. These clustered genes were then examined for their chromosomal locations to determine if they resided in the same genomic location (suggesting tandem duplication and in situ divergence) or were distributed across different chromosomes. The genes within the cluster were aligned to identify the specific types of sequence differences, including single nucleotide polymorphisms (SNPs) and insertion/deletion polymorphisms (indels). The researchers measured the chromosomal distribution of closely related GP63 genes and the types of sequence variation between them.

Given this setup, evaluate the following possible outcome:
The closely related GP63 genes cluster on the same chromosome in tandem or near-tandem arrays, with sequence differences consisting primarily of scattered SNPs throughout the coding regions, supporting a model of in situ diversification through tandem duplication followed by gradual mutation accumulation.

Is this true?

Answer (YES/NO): NO